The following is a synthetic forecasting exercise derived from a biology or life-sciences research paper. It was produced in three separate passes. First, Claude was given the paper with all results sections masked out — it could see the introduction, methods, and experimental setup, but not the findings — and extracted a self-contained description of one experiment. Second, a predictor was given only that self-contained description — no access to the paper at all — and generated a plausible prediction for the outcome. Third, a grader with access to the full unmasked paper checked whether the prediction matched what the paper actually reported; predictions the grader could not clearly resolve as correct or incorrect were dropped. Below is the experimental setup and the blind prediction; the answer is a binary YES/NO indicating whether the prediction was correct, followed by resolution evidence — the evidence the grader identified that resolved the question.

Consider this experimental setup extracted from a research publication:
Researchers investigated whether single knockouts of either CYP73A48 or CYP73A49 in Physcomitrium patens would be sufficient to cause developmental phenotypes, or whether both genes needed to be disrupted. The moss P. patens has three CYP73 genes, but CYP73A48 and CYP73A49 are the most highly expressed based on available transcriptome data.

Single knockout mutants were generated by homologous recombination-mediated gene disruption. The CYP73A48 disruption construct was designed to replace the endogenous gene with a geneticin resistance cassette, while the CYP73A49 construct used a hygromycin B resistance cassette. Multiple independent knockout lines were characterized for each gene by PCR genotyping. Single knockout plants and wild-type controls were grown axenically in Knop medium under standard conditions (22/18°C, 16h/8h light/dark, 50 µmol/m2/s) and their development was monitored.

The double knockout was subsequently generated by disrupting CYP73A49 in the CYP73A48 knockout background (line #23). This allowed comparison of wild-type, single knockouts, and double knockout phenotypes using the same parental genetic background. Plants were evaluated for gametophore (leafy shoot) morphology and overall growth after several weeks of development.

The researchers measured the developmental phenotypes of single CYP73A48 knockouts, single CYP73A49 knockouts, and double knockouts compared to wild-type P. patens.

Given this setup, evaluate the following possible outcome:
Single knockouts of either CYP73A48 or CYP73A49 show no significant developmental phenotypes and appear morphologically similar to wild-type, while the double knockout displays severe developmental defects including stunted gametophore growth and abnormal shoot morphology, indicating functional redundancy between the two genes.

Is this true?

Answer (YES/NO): NO